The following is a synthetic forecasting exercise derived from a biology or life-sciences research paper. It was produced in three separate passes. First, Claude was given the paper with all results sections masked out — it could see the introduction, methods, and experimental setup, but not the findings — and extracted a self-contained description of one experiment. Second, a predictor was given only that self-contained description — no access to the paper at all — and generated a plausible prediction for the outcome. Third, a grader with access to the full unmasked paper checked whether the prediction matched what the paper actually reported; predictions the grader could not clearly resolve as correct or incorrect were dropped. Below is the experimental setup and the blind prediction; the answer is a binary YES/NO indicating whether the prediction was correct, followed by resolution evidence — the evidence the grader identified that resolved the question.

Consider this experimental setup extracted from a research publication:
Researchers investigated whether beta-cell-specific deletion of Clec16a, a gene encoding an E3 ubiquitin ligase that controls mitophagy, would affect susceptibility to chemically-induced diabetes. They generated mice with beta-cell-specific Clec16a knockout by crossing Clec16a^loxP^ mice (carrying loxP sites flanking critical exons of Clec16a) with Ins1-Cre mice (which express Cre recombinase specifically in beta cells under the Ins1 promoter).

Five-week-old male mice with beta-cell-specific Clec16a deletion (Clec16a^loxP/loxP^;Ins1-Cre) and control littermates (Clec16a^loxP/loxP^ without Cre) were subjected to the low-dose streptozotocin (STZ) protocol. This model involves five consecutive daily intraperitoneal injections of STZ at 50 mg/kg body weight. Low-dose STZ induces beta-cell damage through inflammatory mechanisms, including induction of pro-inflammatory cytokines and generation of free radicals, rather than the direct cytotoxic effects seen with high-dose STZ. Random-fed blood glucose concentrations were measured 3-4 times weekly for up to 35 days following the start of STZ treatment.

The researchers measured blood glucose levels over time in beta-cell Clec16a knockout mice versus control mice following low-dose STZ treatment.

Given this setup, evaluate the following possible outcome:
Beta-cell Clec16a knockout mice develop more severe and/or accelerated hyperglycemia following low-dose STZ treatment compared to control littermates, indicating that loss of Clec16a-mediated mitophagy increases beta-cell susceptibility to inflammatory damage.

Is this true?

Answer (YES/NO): YES